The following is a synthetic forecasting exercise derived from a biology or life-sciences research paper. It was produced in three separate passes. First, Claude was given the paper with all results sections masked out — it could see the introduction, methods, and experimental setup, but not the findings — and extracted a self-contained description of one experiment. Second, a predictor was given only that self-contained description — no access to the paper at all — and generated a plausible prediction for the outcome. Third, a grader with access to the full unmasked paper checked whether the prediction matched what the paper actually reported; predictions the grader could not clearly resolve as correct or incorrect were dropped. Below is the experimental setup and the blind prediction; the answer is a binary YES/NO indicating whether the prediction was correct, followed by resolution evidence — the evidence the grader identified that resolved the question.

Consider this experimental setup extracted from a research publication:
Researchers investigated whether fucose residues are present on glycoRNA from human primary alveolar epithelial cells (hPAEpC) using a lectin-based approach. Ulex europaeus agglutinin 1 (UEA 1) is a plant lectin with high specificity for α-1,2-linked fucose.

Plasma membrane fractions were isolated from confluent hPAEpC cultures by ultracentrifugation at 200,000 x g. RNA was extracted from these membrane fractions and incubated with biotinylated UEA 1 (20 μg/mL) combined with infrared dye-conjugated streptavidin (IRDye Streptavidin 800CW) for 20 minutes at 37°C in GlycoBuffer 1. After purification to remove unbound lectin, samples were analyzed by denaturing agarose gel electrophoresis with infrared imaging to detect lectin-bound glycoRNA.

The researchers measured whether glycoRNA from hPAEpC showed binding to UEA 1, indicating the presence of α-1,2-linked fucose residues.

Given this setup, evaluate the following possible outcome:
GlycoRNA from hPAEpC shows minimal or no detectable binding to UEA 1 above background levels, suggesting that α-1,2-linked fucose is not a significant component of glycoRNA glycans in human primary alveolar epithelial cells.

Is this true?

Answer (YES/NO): NO